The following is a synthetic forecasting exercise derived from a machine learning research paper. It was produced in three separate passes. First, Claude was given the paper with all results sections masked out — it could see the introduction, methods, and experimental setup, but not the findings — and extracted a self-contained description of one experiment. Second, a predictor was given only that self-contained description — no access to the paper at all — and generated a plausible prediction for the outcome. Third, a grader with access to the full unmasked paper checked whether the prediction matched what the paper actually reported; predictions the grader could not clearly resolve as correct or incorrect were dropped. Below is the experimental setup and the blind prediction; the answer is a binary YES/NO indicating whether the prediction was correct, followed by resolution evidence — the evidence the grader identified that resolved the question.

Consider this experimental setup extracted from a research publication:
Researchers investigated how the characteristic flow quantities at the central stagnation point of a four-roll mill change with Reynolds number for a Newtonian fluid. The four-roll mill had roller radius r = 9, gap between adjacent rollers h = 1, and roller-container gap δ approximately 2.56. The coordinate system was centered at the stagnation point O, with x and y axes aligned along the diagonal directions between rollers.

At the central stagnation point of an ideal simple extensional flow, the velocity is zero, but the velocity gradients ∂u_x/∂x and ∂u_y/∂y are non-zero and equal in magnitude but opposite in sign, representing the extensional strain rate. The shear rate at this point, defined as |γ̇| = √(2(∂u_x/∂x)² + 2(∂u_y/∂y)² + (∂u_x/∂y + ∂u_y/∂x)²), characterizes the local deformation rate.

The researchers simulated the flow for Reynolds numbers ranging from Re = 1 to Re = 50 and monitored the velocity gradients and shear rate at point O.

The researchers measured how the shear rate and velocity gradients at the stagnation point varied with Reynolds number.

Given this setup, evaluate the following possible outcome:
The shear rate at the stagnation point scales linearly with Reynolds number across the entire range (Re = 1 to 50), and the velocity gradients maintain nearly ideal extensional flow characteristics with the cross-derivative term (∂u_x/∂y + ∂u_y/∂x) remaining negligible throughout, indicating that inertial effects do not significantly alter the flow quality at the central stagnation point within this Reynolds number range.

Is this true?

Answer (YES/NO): NO